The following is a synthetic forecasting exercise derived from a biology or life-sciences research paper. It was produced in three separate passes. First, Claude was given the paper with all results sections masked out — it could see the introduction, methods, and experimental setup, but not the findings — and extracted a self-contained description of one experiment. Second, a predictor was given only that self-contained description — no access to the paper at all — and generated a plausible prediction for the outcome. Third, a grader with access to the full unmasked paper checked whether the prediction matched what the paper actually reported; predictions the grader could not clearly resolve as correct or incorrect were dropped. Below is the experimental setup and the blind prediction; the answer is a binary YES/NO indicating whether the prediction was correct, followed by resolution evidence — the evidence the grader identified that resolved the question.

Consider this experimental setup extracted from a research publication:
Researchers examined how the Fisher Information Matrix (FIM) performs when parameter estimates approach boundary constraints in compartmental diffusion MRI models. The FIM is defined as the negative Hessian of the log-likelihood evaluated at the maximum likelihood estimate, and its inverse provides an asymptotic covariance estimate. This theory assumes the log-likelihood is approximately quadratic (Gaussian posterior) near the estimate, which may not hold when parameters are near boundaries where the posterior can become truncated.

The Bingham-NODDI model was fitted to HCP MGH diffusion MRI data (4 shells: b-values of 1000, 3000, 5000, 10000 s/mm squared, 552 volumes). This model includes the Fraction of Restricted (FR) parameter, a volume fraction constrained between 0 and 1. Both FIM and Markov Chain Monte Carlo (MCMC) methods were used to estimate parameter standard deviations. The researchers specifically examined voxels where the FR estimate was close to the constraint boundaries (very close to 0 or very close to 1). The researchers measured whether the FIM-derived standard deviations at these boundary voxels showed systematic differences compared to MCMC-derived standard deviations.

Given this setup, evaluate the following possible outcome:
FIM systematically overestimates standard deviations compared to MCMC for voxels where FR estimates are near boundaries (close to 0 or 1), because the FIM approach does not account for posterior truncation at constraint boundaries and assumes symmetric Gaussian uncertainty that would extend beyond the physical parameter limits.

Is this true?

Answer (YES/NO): NO